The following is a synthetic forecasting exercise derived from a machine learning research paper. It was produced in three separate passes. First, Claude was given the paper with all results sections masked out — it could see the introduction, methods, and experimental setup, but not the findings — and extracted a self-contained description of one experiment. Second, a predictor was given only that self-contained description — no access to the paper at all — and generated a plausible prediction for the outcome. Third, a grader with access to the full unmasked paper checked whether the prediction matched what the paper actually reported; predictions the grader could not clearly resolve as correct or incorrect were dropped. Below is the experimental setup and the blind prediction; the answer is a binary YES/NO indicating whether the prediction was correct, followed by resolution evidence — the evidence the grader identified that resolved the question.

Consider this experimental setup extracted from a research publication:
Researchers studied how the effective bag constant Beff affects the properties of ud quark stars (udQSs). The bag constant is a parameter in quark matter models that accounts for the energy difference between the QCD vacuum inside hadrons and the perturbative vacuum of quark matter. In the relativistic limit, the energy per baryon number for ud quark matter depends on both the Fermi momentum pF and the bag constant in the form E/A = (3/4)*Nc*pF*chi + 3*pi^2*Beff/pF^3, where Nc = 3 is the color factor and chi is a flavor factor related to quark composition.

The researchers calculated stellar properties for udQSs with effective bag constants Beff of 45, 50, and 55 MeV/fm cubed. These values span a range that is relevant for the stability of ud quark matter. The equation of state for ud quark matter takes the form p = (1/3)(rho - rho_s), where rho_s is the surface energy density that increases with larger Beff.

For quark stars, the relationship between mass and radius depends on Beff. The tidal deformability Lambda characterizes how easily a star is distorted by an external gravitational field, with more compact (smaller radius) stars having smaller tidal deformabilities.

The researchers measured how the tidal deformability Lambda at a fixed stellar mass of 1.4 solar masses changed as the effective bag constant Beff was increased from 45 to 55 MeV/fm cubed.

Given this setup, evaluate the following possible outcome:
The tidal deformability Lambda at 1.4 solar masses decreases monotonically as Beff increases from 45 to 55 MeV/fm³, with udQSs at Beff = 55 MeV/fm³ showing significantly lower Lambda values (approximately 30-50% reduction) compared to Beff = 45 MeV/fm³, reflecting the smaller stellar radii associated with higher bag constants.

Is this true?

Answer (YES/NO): YES